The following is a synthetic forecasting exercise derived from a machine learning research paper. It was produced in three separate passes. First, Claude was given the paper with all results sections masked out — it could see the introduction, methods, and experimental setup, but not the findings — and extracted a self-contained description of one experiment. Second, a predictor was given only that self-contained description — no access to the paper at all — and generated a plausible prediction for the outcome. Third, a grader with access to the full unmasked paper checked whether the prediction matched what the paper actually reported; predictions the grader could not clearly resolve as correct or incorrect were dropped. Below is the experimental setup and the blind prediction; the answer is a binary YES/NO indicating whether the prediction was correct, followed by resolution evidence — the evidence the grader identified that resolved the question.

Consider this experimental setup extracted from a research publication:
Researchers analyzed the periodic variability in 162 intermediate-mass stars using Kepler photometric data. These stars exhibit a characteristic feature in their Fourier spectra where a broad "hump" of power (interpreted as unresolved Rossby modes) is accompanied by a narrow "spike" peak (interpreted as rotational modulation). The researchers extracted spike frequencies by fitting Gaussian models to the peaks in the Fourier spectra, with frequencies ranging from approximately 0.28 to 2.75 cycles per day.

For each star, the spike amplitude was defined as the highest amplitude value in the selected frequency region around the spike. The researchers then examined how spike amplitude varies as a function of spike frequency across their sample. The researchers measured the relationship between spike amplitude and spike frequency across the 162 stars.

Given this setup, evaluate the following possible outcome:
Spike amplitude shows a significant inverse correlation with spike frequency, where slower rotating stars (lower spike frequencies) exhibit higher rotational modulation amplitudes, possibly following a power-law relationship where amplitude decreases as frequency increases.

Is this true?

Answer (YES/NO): NO